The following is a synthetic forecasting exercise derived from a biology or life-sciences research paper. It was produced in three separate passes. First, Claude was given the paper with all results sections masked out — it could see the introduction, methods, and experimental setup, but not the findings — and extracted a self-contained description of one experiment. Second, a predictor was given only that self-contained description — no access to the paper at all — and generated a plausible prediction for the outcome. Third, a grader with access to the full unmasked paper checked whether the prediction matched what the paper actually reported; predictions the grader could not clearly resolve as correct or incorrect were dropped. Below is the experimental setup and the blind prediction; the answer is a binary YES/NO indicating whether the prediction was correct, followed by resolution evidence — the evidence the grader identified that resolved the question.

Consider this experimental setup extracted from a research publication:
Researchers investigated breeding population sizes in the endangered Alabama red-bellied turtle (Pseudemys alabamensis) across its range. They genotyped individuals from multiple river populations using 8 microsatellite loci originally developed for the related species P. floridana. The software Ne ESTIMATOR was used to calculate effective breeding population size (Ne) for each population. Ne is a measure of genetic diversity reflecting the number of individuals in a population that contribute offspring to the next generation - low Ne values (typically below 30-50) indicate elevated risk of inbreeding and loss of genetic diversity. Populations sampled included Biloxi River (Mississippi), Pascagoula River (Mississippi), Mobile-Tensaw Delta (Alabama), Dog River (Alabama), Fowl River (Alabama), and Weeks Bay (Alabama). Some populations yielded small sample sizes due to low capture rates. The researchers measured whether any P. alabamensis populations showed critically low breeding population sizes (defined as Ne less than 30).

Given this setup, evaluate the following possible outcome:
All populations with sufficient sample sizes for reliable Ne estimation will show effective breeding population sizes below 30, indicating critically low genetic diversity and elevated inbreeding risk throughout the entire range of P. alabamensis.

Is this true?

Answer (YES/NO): NO